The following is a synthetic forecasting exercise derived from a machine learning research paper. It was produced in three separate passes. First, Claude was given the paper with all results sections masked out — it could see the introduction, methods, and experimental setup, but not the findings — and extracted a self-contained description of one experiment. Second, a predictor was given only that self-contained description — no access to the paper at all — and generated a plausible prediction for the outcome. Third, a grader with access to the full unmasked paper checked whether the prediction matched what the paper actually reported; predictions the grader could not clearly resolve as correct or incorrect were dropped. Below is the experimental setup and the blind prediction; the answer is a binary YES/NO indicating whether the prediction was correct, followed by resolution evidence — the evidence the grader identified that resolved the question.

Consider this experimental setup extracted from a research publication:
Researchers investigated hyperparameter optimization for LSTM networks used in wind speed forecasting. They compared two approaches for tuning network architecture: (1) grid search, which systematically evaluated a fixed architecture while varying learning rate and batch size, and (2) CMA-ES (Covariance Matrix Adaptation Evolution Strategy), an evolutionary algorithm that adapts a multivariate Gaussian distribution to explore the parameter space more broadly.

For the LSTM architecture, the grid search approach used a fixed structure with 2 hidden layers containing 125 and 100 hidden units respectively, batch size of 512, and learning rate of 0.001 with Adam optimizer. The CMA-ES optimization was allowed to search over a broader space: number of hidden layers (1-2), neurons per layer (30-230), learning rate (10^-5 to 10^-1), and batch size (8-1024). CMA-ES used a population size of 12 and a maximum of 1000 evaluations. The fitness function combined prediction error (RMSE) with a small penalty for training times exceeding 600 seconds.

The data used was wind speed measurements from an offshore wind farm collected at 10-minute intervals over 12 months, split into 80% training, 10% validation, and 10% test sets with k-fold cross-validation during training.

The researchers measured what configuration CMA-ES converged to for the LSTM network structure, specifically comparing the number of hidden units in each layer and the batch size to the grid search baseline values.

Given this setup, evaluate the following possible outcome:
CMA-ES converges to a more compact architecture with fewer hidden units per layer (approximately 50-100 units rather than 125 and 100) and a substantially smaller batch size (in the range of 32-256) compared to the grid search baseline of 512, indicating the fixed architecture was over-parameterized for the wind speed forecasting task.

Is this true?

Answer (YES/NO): NO